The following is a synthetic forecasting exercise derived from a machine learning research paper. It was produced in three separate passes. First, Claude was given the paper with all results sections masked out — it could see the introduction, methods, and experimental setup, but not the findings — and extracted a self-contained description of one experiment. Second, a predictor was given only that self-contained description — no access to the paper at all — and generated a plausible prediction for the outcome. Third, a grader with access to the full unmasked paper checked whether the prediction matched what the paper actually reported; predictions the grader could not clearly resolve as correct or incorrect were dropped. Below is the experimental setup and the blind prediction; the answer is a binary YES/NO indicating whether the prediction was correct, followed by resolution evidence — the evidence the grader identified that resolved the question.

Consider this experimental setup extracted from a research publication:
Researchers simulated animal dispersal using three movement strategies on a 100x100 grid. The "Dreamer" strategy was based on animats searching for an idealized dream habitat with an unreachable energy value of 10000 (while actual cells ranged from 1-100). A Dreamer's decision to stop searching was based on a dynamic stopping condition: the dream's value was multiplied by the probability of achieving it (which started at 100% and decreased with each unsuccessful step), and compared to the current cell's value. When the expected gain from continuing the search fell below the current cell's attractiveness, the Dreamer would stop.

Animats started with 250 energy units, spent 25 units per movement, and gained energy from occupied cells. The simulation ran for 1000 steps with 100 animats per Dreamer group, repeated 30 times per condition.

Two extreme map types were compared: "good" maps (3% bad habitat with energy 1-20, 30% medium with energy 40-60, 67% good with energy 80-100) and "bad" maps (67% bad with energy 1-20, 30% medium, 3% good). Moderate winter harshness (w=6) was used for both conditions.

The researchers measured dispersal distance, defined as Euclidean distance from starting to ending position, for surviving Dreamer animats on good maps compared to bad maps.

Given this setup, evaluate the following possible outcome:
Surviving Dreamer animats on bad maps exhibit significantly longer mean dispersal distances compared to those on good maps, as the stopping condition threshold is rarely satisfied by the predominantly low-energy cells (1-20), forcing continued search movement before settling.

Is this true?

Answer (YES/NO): NO